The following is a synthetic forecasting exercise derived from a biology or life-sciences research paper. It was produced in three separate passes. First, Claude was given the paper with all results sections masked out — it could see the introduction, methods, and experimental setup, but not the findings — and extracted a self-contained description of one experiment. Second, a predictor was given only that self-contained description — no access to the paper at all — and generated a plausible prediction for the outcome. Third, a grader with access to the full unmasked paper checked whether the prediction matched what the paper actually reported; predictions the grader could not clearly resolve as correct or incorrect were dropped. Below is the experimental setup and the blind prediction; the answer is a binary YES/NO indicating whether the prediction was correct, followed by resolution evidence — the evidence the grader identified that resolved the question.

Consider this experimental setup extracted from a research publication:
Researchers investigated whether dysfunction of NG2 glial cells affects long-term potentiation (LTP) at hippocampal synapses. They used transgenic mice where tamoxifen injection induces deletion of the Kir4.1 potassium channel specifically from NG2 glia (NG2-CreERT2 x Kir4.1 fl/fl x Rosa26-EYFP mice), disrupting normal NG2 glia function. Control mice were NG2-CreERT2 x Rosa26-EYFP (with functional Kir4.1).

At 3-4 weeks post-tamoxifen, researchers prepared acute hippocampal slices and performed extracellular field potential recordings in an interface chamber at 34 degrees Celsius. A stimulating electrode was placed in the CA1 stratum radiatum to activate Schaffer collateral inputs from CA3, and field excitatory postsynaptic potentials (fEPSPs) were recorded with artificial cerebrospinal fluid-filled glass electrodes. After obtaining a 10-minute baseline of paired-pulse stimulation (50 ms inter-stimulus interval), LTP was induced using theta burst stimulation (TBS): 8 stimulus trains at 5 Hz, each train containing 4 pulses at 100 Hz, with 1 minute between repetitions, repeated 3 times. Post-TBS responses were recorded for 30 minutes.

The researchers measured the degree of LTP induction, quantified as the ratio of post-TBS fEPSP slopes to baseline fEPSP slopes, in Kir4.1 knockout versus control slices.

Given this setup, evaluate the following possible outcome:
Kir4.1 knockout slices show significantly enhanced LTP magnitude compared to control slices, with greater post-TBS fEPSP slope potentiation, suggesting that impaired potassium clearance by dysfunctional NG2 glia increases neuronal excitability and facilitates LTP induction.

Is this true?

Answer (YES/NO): NO